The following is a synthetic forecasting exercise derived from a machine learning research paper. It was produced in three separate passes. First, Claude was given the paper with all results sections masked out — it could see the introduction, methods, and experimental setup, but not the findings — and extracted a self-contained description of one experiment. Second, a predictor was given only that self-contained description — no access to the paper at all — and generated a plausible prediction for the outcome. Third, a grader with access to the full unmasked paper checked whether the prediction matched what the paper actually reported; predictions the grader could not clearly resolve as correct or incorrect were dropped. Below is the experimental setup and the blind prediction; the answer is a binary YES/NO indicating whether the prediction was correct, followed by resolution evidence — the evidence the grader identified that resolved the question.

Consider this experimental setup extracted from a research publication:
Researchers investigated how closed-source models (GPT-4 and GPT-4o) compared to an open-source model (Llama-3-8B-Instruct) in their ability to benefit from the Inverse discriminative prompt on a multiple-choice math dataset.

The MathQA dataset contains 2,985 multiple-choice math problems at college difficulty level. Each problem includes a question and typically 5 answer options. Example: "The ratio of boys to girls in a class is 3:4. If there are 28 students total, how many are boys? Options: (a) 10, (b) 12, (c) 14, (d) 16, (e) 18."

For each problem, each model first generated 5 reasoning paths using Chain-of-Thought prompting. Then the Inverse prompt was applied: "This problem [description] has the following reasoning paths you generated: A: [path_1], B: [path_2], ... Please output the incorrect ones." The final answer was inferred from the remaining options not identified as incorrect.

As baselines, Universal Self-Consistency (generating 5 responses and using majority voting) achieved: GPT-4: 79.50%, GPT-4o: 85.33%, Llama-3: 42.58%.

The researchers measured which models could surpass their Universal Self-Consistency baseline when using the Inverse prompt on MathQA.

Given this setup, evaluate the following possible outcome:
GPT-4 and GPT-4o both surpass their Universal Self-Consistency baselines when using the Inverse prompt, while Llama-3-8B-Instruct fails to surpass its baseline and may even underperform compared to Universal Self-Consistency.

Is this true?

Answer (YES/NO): YES